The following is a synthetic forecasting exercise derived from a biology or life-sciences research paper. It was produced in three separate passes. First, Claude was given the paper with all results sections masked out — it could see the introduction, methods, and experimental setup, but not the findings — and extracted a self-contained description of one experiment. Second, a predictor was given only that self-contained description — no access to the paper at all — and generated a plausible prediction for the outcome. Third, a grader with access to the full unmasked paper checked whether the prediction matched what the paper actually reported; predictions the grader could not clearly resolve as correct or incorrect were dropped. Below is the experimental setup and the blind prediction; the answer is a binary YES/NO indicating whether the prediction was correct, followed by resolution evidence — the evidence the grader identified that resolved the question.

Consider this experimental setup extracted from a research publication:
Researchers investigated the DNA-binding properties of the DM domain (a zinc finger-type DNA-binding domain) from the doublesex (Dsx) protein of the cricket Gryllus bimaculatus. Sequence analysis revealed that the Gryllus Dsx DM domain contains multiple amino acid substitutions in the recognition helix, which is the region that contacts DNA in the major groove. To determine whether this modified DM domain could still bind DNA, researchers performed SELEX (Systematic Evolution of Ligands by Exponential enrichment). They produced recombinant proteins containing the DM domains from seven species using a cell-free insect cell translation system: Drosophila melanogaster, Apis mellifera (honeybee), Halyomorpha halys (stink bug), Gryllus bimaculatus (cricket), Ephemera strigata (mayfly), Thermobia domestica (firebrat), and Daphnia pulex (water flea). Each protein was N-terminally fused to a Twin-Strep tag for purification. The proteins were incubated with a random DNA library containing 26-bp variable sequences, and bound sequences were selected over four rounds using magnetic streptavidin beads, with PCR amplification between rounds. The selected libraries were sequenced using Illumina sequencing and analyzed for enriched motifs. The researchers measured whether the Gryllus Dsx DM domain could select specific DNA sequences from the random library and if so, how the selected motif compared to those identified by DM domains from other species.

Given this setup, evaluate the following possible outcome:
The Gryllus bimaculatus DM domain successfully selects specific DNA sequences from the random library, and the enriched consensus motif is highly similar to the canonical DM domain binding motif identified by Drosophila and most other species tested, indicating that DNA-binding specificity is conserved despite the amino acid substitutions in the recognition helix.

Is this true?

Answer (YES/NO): YES